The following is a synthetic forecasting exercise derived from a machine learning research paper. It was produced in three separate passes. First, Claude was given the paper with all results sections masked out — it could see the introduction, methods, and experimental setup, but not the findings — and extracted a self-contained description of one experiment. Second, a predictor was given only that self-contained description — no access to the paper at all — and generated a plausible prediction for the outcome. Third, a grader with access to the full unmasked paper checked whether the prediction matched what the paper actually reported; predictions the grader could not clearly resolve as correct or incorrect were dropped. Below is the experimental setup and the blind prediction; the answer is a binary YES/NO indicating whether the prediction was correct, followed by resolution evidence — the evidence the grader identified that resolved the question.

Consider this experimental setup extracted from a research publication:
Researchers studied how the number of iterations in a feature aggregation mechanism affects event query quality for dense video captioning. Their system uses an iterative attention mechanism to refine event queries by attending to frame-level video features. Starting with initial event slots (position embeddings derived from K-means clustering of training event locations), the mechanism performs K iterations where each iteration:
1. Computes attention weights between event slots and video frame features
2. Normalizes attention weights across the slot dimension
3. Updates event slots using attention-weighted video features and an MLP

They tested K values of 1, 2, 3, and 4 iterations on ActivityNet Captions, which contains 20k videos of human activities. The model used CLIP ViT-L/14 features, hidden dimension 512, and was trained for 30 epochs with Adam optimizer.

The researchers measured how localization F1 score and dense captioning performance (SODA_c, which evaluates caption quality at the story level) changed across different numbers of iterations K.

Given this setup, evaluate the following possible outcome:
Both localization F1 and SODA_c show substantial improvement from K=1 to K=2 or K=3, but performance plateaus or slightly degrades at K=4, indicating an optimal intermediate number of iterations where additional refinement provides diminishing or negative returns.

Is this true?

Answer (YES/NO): YES